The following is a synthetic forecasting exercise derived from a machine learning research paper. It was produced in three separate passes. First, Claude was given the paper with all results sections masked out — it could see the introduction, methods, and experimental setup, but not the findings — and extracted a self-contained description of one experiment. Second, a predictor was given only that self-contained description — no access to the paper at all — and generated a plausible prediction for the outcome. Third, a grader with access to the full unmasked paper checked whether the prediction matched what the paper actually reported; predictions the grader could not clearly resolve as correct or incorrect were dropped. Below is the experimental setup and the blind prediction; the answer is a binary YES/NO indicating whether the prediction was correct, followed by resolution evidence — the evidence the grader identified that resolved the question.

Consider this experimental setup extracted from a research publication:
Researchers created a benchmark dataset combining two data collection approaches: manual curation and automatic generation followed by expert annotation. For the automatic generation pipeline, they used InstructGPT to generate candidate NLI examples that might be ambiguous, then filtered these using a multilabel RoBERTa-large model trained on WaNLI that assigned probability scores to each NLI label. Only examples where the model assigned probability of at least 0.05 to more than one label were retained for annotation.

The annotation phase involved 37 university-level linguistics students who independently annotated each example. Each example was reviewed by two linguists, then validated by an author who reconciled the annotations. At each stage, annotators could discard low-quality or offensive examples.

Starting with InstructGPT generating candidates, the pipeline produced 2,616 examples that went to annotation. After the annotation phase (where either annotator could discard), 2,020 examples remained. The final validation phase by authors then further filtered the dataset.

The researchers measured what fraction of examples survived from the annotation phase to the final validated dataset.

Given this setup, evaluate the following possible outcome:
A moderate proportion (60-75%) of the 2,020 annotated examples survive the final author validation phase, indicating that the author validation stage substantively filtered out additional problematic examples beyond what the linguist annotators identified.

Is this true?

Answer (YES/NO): YES